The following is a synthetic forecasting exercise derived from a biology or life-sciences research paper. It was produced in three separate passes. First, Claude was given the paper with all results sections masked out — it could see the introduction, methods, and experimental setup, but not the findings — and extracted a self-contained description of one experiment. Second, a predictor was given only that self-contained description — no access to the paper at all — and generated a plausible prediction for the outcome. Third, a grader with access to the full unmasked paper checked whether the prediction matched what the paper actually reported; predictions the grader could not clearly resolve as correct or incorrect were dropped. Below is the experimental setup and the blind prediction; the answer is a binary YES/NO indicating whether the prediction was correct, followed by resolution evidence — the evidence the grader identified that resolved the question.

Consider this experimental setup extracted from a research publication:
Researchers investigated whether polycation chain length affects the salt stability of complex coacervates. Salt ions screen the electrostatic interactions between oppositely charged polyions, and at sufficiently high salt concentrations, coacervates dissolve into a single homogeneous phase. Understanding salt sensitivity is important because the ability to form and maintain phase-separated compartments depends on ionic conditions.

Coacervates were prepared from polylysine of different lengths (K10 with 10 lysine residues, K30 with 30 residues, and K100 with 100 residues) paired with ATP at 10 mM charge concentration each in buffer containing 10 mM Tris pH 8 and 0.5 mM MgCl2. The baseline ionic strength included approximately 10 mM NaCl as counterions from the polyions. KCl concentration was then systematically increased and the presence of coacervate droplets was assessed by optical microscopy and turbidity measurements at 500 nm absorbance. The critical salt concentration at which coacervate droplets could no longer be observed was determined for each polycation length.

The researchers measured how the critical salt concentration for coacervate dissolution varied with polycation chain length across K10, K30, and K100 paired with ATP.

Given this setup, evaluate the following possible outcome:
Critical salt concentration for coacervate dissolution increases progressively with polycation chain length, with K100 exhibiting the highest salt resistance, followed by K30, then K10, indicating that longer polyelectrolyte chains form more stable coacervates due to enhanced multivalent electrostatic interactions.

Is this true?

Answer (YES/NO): NO